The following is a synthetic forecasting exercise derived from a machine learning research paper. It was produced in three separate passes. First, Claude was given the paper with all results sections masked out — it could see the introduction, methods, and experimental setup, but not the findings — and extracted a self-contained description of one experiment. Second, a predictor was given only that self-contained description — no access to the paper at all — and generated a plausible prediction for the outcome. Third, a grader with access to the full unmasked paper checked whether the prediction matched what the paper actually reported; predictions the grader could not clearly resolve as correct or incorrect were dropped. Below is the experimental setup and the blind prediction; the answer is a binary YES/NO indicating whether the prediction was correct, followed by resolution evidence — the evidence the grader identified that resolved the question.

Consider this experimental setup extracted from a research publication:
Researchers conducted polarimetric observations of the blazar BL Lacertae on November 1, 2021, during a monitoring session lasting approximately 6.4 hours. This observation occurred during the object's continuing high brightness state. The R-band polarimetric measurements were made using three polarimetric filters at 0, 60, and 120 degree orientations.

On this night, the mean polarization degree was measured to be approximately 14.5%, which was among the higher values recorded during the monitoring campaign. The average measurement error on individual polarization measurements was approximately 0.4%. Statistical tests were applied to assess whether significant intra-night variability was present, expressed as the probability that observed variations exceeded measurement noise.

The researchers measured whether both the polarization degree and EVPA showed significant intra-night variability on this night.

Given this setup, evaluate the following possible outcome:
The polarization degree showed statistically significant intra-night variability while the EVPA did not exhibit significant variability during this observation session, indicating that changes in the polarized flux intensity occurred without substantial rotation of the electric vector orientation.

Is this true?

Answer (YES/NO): NO